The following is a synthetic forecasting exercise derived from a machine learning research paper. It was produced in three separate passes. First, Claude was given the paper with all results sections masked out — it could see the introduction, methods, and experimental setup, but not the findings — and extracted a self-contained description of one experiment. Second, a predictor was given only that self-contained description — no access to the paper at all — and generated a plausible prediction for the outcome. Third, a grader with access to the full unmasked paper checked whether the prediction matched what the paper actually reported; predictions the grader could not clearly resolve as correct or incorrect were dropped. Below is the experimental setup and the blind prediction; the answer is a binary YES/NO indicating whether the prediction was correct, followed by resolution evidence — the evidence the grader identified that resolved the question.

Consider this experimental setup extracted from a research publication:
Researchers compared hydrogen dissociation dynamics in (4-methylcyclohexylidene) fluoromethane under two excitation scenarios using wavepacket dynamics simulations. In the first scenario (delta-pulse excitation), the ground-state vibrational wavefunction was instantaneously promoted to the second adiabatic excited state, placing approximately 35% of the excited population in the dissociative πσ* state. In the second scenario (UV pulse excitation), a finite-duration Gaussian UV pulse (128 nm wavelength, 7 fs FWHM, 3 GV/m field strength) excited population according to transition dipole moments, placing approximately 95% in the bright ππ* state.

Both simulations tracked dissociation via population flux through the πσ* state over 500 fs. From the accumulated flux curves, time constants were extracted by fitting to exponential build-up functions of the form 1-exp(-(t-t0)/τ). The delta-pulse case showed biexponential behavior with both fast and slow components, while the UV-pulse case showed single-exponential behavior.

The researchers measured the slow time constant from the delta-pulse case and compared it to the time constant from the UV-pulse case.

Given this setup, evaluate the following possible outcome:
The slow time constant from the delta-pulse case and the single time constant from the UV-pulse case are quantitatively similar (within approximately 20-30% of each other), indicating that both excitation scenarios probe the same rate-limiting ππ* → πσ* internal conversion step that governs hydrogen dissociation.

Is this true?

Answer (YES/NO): YES